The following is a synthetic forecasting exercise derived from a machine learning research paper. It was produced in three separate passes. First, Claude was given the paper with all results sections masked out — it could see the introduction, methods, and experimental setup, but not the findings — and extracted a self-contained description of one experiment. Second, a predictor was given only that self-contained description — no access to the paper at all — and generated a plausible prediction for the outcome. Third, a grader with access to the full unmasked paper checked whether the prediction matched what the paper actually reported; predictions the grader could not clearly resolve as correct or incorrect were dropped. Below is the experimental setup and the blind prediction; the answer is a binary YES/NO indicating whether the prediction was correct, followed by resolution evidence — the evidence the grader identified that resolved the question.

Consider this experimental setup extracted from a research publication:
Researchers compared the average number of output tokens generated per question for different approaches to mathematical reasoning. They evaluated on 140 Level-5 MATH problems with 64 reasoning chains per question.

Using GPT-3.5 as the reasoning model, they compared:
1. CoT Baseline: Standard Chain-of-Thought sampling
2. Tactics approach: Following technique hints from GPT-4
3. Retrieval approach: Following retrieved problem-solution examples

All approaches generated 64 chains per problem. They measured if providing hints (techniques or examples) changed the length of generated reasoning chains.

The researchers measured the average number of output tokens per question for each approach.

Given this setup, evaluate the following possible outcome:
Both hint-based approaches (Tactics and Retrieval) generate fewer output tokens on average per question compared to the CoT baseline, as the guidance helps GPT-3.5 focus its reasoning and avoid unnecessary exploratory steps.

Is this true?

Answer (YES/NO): NO